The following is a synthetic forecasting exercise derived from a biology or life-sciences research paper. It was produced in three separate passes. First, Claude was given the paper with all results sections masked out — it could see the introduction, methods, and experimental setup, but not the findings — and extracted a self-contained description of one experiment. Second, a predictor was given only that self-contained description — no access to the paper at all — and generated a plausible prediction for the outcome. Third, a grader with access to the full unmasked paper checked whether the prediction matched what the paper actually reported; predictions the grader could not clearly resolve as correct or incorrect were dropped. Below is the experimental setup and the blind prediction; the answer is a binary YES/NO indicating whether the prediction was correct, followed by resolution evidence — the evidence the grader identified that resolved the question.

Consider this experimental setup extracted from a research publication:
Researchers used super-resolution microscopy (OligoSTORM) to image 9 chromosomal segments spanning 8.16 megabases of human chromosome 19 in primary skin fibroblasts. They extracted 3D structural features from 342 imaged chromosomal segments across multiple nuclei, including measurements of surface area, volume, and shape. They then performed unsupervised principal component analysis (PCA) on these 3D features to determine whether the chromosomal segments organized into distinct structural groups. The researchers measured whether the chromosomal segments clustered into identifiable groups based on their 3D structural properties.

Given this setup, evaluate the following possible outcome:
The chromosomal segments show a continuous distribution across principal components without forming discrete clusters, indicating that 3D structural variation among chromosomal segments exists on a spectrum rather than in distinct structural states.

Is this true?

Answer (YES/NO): NO